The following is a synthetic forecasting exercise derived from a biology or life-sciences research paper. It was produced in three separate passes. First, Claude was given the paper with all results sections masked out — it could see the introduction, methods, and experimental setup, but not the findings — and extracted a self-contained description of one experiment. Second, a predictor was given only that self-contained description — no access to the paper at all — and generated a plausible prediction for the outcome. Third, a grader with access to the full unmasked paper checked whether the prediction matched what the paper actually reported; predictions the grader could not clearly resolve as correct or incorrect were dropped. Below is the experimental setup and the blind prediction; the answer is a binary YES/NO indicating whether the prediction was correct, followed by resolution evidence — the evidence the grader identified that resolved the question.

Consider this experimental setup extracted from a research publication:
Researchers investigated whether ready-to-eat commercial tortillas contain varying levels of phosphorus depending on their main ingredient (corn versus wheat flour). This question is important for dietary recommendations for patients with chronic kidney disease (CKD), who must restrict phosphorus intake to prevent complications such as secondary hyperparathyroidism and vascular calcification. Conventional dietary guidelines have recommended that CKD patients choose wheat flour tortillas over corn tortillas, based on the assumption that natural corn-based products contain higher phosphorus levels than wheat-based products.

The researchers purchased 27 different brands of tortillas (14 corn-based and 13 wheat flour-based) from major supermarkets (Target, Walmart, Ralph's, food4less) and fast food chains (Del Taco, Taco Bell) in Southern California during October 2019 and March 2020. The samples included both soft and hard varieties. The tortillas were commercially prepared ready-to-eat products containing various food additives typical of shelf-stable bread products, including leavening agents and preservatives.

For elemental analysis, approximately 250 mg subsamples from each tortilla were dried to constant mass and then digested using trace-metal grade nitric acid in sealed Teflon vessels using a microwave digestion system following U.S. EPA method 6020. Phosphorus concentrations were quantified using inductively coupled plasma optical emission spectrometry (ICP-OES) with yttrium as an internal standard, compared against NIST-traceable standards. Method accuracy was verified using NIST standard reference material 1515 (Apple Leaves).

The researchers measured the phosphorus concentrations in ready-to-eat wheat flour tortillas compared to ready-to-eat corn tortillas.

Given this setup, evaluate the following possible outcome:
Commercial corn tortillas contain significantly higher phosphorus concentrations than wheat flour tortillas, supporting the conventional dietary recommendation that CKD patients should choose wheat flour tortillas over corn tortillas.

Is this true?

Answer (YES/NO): NO